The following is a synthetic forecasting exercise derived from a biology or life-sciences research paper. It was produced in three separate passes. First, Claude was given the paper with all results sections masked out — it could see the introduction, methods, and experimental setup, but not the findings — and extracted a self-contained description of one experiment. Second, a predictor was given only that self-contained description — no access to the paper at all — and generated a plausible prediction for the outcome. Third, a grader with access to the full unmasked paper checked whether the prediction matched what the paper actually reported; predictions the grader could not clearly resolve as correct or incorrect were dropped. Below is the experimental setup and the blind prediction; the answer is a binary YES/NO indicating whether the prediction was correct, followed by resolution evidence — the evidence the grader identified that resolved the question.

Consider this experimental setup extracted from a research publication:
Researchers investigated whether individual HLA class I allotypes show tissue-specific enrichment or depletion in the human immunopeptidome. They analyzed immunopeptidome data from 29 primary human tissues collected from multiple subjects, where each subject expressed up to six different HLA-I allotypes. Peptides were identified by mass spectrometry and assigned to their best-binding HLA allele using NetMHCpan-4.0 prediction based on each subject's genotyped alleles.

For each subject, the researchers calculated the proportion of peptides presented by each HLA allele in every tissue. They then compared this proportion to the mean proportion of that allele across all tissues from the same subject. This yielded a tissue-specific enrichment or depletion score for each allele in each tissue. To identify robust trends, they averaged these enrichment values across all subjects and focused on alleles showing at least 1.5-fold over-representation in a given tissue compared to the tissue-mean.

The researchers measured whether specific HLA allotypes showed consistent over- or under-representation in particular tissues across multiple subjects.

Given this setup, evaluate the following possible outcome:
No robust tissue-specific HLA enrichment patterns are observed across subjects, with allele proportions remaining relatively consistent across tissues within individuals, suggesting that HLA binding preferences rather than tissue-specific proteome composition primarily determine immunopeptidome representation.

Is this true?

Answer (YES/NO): NO